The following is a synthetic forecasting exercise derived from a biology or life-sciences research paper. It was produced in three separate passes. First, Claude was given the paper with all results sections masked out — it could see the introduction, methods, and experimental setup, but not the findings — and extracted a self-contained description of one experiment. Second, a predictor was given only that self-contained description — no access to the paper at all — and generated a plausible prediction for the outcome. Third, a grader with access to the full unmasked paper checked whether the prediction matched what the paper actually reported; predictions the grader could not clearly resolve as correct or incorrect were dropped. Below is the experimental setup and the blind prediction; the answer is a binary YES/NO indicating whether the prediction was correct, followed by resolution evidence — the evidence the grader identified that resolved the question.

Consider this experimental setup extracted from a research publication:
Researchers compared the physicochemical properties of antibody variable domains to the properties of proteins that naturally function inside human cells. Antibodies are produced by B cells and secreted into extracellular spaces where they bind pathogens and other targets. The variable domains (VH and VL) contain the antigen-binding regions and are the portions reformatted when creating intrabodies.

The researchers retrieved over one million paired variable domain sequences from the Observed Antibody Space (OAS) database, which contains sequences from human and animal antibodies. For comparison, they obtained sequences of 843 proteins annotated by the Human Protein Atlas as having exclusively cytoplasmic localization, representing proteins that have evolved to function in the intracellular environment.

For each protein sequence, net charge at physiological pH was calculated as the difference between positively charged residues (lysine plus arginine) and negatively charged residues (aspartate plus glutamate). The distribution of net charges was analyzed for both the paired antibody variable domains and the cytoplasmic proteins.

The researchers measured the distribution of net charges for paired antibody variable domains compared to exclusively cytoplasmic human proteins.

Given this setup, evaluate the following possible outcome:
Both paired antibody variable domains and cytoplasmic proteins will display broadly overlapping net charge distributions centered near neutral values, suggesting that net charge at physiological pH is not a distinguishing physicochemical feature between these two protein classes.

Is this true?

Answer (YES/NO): NO